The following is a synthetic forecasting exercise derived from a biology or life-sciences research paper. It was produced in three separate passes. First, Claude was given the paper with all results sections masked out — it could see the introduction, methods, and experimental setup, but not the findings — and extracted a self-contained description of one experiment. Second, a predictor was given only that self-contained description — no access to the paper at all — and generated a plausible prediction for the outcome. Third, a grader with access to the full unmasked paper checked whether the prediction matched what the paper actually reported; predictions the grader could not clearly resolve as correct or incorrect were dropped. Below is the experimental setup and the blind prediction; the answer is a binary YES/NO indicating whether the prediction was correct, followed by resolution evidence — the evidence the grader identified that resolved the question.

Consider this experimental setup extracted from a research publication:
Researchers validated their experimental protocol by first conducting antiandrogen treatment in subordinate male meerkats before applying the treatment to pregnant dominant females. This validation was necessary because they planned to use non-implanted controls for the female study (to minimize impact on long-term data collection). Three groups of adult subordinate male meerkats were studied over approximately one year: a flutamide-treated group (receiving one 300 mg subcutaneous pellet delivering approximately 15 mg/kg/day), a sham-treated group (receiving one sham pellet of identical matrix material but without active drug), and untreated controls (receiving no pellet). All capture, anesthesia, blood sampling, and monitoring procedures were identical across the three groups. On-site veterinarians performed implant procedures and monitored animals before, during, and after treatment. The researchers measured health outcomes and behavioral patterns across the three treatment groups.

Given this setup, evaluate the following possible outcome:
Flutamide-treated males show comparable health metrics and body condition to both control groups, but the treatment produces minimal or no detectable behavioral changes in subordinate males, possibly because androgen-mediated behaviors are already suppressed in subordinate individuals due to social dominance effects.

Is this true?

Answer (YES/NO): NO